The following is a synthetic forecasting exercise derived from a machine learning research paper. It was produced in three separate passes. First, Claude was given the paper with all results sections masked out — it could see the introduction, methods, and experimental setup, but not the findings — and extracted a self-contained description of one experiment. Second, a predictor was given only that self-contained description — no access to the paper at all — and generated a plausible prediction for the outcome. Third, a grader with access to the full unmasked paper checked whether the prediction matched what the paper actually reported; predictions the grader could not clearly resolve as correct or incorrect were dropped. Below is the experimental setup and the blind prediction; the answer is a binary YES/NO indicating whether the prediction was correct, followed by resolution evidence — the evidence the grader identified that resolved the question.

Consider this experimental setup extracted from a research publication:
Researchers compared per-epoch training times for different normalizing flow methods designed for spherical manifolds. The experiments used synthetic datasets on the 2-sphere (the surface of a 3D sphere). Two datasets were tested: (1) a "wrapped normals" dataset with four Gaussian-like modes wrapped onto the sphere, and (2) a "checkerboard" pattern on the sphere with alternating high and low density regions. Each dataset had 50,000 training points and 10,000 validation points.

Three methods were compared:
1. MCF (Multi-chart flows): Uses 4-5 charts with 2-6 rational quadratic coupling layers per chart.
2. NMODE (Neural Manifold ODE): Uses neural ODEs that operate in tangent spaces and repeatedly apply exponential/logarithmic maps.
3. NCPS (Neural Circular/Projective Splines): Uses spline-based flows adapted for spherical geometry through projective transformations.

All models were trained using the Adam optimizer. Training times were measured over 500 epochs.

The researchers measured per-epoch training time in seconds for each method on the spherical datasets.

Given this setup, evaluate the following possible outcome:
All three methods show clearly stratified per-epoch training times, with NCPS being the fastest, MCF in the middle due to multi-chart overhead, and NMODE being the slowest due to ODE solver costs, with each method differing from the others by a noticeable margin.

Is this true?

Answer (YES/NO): YES